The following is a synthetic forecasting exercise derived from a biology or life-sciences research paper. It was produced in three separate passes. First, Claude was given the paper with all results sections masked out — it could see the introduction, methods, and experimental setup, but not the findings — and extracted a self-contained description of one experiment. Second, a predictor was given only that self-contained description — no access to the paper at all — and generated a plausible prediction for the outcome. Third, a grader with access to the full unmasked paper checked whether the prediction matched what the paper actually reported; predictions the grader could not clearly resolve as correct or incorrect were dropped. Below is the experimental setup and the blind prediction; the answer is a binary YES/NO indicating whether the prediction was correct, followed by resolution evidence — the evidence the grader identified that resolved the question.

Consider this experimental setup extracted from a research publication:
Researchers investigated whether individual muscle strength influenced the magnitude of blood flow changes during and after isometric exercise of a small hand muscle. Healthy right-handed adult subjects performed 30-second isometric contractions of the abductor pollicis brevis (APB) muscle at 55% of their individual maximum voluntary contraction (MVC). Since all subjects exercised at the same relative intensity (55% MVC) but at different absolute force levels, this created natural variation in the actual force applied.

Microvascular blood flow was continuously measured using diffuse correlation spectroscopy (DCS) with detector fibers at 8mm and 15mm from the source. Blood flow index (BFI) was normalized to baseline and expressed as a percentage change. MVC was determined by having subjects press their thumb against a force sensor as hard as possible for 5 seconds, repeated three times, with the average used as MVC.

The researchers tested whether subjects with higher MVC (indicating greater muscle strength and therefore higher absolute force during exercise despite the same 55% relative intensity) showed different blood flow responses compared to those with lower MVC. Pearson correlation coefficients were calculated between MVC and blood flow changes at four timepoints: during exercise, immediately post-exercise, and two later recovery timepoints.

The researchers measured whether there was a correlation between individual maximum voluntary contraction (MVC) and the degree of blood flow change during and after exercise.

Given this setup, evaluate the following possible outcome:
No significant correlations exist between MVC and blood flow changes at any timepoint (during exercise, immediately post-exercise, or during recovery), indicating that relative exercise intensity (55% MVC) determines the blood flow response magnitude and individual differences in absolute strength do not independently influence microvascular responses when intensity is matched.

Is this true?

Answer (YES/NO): NO